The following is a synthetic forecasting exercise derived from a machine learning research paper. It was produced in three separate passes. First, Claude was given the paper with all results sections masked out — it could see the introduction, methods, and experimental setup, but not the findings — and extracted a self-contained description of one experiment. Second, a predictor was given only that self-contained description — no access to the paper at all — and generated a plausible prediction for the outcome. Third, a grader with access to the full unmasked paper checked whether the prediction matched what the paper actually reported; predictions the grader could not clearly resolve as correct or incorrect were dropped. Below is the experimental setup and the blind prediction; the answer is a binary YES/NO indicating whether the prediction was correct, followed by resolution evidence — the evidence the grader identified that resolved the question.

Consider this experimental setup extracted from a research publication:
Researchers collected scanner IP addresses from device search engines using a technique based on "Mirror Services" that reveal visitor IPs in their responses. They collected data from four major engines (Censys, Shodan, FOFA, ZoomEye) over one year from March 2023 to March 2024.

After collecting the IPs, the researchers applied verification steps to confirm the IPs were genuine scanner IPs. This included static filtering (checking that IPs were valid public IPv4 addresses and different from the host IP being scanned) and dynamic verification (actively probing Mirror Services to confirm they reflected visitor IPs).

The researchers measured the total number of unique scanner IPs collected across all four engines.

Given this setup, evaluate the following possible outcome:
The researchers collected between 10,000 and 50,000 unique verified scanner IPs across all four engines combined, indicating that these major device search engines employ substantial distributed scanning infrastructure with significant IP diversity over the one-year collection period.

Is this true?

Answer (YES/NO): NO